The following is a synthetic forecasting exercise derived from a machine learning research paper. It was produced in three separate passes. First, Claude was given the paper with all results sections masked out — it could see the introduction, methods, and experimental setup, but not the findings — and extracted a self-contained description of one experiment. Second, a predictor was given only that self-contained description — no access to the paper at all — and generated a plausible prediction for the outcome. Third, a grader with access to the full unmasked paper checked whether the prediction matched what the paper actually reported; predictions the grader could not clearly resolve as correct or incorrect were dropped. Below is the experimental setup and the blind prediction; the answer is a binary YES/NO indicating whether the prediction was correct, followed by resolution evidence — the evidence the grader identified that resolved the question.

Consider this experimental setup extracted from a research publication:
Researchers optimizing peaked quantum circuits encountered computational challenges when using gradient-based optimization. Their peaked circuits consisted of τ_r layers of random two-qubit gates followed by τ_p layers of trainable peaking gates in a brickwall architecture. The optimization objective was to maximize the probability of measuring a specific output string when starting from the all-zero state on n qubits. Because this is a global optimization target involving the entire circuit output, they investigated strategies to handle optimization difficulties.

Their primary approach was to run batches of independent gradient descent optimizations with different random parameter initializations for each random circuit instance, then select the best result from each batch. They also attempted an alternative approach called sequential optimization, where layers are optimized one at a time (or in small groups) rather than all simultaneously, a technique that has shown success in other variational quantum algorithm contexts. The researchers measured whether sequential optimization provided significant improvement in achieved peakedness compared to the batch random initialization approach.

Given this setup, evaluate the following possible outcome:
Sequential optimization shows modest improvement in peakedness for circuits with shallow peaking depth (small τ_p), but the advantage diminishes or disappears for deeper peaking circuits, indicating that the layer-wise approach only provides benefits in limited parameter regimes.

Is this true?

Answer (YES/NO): NO